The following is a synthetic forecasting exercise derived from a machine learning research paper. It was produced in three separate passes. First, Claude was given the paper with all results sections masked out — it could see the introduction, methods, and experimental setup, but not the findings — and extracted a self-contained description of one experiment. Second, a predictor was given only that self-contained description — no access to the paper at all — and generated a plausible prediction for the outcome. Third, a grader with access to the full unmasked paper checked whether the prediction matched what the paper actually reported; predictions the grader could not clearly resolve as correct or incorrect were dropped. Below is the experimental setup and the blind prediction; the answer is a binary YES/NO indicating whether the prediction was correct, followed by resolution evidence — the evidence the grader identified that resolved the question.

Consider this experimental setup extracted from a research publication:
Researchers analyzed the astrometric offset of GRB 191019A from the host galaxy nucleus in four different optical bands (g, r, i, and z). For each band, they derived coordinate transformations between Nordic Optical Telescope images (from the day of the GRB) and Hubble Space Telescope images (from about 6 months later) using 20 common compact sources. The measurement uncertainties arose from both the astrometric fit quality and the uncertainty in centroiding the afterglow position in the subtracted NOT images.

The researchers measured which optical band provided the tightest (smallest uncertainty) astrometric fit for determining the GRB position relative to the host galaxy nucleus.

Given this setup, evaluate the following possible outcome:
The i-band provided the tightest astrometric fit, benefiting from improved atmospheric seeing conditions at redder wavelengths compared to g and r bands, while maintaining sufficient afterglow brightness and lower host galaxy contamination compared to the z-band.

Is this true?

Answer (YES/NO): YES